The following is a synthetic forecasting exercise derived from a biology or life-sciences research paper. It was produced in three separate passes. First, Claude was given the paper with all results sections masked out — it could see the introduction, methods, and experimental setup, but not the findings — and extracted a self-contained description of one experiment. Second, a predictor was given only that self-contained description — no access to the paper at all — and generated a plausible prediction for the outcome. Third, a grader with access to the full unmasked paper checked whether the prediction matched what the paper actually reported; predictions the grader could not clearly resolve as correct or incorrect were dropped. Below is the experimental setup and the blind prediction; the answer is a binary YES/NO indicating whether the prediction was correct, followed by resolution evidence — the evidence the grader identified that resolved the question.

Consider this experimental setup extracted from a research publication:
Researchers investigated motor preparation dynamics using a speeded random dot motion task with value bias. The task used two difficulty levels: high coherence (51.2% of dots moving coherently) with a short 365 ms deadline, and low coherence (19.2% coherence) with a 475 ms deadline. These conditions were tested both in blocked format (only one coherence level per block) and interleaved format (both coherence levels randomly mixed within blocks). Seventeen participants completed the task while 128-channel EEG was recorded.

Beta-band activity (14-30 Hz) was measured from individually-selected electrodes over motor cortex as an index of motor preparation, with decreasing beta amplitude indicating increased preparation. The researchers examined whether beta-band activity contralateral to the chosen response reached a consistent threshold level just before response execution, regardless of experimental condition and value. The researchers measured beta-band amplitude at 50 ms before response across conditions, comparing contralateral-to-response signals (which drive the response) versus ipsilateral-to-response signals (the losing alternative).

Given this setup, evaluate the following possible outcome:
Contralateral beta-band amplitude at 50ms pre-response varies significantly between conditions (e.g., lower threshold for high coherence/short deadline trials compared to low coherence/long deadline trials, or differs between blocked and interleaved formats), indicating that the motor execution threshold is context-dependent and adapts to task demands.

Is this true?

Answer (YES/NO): NO